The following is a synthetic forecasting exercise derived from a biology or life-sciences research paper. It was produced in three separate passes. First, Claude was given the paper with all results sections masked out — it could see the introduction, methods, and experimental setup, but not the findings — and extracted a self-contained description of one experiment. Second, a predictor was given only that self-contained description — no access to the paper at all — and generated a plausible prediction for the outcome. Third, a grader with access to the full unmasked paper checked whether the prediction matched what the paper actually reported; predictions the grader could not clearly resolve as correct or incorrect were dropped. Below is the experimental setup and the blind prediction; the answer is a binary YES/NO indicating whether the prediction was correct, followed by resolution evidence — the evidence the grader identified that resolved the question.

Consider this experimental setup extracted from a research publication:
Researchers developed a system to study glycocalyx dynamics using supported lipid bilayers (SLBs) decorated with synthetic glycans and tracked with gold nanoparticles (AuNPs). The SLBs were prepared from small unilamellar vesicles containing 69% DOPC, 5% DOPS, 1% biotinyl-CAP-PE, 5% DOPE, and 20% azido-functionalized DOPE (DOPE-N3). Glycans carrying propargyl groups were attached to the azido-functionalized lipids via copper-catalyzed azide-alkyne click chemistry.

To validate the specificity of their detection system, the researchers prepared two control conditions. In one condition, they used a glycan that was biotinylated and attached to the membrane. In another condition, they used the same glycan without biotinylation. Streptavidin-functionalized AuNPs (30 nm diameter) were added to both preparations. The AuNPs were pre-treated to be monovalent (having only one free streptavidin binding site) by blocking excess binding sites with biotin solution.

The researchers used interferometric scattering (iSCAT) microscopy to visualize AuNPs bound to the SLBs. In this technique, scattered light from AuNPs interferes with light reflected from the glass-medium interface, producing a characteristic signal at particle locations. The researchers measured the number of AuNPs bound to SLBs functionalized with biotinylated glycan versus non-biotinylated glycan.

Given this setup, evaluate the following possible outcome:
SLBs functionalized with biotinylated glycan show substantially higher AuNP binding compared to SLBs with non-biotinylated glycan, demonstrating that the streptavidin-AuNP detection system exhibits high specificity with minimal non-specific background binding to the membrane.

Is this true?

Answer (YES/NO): YES